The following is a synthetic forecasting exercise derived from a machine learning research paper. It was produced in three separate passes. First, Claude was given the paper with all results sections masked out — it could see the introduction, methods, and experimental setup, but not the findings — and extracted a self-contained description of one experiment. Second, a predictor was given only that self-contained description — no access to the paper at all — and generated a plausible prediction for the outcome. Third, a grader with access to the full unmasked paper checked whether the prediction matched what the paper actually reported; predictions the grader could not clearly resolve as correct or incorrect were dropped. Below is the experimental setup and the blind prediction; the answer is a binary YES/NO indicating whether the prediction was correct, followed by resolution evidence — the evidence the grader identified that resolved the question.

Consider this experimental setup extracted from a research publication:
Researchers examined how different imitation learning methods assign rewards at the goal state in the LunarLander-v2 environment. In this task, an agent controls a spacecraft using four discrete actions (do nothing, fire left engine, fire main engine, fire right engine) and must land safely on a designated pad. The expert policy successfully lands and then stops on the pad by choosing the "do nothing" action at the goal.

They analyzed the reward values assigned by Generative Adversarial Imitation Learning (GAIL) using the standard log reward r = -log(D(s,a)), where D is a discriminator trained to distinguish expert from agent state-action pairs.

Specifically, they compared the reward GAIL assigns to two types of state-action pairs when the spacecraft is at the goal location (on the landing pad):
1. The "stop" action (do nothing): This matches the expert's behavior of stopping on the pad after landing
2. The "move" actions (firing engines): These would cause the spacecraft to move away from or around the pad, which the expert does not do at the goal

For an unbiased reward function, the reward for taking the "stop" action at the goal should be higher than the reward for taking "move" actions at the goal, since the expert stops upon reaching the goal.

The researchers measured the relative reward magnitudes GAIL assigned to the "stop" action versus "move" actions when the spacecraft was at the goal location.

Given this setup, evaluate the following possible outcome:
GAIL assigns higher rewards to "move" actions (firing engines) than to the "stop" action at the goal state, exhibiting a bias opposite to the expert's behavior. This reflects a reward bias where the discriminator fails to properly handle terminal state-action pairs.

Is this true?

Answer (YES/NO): NO